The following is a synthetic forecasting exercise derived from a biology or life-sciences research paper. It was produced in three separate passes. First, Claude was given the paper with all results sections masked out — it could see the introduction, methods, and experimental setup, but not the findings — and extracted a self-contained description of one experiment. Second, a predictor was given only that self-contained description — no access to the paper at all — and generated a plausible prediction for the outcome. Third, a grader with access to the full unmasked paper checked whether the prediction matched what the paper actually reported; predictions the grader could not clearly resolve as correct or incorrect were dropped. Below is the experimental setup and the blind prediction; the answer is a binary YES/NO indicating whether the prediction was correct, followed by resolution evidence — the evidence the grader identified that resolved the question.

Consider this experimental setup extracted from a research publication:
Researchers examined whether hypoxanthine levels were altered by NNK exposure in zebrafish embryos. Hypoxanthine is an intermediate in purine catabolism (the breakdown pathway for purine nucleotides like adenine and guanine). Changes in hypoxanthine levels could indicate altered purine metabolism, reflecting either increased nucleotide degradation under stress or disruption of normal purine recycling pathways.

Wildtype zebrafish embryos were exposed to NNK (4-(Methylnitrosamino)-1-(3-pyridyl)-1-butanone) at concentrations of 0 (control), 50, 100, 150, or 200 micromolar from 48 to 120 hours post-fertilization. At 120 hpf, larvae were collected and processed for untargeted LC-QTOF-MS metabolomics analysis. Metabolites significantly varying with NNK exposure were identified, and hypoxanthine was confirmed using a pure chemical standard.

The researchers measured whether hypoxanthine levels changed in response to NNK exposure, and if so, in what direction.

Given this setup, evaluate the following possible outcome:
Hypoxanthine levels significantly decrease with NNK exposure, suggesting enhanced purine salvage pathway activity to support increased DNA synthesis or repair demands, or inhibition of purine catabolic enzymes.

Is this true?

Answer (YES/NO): YES